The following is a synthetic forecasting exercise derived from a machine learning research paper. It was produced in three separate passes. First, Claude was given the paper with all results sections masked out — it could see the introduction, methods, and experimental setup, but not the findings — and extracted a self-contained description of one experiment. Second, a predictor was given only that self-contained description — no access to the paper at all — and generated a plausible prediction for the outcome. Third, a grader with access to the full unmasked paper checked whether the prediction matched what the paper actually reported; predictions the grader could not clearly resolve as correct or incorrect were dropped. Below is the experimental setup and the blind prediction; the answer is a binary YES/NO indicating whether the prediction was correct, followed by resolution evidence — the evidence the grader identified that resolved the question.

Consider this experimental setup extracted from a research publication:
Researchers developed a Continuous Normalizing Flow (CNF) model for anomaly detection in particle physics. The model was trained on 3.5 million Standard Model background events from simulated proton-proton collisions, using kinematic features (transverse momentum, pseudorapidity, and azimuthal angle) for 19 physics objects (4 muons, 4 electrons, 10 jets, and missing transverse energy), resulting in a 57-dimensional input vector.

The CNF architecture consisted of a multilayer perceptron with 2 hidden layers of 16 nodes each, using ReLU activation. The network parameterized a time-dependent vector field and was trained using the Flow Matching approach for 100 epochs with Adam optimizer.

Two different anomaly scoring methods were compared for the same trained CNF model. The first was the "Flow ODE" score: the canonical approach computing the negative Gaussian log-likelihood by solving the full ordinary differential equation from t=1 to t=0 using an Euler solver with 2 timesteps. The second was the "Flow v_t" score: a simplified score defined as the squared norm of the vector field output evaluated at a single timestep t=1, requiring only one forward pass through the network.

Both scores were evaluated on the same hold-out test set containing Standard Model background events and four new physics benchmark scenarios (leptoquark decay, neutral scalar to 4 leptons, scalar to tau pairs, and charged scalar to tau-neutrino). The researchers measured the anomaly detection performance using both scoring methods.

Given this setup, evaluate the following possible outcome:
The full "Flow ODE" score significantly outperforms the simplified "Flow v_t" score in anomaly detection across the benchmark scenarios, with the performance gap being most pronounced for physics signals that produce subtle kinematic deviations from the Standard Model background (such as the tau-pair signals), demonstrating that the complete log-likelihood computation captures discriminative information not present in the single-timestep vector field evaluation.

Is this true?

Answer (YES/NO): NO